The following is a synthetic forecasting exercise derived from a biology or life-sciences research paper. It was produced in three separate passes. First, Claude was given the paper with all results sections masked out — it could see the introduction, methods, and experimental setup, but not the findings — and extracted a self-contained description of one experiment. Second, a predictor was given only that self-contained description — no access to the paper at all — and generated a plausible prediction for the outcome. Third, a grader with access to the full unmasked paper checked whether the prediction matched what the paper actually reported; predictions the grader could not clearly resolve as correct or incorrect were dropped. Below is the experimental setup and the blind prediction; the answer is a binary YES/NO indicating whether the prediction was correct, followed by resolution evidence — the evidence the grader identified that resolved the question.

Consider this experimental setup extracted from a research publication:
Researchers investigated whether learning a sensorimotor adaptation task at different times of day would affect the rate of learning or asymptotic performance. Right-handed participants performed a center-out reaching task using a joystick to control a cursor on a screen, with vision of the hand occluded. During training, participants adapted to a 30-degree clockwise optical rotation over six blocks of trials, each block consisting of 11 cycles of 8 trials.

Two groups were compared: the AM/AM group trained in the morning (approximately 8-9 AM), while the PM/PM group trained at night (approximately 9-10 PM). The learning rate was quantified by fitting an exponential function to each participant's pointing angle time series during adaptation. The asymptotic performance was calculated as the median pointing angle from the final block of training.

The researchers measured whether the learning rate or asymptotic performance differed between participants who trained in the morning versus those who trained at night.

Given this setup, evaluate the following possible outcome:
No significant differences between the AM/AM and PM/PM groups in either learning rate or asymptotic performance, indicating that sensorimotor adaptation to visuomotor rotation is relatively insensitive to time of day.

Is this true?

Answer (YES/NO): YES